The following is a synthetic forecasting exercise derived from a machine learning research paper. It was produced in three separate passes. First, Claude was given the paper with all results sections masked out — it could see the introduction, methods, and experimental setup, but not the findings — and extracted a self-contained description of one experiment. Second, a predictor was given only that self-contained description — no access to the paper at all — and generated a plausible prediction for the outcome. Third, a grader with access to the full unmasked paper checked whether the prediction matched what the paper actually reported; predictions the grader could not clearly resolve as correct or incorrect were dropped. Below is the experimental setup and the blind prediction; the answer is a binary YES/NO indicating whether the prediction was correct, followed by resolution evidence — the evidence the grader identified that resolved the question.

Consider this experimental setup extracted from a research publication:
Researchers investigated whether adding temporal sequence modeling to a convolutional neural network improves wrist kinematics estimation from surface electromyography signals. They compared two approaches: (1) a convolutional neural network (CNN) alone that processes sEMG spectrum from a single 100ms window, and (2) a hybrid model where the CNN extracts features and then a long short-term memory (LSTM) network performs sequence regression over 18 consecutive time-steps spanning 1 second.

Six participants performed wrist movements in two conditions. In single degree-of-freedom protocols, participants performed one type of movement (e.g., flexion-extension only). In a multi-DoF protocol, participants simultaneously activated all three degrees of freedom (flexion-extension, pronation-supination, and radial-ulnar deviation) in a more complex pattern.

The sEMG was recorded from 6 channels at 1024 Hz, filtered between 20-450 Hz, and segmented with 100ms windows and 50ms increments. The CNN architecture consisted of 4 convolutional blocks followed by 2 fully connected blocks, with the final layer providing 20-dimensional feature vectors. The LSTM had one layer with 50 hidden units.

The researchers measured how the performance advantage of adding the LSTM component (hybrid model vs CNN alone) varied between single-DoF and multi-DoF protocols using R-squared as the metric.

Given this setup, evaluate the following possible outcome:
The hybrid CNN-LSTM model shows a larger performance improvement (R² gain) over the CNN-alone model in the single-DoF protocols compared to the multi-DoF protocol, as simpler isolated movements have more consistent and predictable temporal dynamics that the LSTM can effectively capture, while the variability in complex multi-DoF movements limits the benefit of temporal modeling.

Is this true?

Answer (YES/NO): NO